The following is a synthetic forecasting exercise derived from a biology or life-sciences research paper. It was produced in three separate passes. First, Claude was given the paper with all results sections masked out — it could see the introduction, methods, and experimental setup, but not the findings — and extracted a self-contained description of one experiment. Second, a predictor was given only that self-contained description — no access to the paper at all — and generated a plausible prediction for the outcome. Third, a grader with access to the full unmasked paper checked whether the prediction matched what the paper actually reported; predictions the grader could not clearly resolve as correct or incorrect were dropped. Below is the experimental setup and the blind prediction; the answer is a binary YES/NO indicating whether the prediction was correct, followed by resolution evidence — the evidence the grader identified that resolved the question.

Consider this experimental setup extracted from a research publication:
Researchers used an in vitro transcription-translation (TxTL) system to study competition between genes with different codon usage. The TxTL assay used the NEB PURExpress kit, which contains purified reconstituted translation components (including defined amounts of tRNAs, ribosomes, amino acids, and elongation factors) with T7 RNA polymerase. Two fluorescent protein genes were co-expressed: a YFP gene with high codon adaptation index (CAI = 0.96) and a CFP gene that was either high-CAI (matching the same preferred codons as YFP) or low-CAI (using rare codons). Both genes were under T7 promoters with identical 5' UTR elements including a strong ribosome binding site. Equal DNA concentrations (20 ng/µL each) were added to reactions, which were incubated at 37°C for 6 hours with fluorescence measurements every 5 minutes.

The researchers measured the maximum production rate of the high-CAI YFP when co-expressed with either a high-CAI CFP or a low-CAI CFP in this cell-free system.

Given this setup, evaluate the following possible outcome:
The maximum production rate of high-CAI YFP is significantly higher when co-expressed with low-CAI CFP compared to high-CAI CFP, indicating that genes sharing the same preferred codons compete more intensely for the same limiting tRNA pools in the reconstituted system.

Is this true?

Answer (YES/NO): NO